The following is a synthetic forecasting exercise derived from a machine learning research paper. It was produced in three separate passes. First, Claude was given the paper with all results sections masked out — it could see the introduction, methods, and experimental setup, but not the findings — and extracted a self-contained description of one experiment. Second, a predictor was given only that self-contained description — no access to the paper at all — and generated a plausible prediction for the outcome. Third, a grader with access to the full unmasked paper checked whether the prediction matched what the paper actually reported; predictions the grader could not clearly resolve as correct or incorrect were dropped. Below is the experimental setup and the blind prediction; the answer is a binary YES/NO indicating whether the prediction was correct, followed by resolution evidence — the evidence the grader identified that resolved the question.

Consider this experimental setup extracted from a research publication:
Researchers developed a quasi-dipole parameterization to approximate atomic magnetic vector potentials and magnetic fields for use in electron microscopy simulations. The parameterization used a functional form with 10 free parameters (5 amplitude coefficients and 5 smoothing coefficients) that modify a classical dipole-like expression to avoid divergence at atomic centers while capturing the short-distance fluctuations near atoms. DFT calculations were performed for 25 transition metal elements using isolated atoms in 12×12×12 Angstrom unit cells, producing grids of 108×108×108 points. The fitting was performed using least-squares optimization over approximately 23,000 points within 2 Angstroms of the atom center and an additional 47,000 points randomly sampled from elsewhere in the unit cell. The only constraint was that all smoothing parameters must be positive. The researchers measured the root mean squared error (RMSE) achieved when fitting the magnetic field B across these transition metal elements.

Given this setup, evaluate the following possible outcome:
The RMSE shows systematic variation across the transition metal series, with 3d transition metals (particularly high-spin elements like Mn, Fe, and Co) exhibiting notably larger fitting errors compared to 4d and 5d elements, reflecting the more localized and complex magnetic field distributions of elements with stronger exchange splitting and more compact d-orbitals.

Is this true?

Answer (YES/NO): NO